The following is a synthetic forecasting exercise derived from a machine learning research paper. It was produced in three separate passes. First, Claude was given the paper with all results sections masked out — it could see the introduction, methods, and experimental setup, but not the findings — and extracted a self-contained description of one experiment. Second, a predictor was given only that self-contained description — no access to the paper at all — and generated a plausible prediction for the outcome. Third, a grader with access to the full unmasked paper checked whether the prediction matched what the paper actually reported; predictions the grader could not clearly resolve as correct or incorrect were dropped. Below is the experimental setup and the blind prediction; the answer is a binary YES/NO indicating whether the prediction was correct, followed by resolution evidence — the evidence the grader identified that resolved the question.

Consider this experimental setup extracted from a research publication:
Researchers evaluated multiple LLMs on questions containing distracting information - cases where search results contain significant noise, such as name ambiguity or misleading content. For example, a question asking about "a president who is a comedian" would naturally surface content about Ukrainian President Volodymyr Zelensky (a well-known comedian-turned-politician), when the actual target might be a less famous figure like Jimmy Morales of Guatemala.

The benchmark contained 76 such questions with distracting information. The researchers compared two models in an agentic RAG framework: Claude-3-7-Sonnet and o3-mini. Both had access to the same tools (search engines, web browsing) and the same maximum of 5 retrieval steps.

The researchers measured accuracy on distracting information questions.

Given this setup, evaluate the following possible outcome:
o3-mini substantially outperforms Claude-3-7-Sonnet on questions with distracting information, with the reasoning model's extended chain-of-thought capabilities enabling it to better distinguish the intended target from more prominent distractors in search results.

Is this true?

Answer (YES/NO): NO